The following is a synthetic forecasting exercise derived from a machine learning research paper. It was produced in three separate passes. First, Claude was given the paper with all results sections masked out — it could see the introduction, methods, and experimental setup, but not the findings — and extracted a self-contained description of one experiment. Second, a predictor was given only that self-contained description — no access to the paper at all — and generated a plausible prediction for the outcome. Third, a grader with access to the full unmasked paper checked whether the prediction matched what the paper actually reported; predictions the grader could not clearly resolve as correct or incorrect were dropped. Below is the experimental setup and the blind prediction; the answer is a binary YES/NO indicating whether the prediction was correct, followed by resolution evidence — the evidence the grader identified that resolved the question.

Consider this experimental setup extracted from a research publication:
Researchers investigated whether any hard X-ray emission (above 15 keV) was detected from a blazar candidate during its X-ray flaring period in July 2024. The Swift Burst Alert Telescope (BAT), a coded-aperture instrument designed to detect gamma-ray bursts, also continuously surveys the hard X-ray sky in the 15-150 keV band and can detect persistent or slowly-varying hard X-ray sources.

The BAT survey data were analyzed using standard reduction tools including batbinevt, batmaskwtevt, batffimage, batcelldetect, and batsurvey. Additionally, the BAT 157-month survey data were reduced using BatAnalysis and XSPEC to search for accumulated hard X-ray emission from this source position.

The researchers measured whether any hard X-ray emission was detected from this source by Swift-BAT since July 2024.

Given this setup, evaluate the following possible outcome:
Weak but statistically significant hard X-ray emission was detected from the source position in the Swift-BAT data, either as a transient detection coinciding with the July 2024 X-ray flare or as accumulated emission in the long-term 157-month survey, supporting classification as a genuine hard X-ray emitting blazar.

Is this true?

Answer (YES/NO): NO